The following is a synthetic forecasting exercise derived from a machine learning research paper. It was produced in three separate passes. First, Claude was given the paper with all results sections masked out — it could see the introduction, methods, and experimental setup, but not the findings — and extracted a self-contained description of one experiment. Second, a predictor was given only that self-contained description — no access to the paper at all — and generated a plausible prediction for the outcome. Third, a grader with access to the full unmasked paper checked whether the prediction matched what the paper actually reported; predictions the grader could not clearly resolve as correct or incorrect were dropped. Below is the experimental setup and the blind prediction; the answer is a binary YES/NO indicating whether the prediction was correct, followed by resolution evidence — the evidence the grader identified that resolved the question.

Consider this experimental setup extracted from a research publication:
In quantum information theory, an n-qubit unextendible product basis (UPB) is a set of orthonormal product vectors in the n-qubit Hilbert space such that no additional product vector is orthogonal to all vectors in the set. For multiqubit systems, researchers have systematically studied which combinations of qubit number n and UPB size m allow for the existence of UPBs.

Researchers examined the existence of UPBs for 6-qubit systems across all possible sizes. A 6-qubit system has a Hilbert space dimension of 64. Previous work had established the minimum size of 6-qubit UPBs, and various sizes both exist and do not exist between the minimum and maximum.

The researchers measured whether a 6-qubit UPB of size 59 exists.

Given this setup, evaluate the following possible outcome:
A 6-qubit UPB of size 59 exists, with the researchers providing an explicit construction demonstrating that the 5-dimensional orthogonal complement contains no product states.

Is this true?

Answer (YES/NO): NO